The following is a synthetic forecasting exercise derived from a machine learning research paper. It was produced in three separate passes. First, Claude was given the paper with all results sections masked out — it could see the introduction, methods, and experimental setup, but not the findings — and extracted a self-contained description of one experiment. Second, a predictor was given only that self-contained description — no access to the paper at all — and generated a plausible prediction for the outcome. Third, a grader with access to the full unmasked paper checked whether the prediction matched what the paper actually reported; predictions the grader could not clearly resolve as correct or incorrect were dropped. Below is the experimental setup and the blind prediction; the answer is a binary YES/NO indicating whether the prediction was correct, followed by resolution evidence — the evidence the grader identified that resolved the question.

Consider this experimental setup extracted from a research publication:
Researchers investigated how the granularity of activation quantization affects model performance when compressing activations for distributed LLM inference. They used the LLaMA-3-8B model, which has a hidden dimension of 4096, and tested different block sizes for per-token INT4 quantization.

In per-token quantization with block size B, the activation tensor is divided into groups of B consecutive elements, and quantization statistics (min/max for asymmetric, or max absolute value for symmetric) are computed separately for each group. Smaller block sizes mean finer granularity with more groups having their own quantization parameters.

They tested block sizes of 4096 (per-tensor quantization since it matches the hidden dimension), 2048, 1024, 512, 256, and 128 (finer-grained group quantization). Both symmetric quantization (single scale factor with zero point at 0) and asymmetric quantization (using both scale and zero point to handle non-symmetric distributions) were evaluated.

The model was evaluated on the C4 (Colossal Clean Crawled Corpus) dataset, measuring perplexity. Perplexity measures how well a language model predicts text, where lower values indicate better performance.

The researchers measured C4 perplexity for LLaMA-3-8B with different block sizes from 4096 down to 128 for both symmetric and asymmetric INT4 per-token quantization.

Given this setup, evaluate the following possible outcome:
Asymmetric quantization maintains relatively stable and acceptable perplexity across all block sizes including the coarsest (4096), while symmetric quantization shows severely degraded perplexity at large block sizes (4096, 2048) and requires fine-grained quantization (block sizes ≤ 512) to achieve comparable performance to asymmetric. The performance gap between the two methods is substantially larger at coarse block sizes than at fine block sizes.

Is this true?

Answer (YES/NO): NO